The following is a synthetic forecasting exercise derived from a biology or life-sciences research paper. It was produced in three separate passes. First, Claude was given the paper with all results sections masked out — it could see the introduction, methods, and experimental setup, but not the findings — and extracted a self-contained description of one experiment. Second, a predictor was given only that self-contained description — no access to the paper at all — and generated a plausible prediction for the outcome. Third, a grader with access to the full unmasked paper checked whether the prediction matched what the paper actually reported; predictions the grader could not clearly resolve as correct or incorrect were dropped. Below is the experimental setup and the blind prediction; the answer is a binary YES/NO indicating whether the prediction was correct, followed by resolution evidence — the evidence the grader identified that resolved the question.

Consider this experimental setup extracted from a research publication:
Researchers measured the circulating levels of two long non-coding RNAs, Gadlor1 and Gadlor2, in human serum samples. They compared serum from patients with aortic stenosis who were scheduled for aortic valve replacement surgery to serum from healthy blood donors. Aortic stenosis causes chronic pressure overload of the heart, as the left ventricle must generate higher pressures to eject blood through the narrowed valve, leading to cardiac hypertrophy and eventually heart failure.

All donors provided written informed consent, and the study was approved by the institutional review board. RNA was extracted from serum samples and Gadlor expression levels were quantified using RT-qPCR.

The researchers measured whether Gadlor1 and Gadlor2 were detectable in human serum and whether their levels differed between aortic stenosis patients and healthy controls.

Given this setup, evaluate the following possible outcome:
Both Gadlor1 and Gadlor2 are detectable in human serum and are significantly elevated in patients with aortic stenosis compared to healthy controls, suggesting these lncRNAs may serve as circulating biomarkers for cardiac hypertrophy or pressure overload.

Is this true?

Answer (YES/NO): NO